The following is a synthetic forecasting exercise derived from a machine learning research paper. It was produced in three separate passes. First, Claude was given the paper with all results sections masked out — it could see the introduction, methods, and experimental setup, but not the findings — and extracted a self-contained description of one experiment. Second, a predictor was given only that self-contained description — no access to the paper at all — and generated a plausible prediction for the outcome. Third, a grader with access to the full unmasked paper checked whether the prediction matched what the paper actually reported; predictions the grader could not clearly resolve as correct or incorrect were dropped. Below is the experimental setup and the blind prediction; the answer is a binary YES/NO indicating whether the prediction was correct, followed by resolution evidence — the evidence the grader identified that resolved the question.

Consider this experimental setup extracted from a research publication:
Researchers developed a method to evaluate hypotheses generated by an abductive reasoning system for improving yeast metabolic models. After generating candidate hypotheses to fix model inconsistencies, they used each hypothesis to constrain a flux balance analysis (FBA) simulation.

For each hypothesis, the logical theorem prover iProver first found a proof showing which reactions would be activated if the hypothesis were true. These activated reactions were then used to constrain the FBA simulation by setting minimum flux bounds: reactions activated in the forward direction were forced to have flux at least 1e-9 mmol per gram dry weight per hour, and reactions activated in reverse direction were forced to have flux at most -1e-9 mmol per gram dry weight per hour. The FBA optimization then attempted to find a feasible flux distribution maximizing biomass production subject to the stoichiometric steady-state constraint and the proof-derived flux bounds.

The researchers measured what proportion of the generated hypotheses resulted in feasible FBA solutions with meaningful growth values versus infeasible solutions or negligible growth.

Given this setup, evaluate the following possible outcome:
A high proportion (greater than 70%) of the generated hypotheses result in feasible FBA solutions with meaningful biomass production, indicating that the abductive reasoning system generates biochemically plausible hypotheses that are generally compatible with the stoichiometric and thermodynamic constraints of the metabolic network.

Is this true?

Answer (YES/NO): NO